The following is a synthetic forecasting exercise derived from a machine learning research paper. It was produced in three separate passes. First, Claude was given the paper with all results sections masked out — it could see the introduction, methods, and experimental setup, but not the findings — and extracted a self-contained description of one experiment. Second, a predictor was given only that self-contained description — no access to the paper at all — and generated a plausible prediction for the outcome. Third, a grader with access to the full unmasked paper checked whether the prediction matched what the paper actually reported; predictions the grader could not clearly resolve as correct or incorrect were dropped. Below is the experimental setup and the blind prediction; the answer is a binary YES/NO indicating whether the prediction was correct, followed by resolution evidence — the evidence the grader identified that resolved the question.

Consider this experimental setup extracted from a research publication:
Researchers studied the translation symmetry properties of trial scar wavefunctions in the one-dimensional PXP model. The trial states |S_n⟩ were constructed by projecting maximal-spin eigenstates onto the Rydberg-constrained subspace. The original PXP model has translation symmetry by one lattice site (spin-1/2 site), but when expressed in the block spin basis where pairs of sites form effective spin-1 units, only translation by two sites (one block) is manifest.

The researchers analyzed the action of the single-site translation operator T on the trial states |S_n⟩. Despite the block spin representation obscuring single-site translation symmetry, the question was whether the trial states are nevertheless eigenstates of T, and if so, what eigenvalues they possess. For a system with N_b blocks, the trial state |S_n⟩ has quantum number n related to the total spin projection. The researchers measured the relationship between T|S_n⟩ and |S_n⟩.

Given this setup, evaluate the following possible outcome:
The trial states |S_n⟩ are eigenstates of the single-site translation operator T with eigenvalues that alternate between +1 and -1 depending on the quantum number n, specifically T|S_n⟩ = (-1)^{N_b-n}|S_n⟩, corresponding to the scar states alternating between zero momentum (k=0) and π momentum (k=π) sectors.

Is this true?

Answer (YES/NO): YES